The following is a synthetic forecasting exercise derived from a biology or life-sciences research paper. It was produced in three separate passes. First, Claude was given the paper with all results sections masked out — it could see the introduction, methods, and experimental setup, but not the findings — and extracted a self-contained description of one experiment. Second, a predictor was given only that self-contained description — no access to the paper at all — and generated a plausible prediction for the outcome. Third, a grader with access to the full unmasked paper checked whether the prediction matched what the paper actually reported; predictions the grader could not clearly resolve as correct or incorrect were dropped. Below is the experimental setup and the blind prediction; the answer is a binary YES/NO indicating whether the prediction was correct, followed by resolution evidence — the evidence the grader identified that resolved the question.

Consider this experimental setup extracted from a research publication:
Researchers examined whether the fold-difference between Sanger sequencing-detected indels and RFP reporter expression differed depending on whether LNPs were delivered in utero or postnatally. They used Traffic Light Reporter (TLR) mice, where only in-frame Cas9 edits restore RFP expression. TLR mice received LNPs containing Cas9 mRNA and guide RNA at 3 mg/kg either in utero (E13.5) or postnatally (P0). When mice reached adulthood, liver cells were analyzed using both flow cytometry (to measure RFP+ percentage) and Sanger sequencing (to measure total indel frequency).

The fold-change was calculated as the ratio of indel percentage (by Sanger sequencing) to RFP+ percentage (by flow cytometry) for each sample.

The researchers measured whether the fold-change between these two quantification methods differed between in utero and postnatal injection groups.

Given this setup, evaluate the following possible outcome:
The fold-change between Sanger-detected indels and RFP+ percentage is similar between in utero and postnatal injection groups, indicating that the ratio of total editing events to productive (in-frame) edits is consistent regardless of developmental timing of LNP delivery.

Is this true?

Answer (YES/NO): YES